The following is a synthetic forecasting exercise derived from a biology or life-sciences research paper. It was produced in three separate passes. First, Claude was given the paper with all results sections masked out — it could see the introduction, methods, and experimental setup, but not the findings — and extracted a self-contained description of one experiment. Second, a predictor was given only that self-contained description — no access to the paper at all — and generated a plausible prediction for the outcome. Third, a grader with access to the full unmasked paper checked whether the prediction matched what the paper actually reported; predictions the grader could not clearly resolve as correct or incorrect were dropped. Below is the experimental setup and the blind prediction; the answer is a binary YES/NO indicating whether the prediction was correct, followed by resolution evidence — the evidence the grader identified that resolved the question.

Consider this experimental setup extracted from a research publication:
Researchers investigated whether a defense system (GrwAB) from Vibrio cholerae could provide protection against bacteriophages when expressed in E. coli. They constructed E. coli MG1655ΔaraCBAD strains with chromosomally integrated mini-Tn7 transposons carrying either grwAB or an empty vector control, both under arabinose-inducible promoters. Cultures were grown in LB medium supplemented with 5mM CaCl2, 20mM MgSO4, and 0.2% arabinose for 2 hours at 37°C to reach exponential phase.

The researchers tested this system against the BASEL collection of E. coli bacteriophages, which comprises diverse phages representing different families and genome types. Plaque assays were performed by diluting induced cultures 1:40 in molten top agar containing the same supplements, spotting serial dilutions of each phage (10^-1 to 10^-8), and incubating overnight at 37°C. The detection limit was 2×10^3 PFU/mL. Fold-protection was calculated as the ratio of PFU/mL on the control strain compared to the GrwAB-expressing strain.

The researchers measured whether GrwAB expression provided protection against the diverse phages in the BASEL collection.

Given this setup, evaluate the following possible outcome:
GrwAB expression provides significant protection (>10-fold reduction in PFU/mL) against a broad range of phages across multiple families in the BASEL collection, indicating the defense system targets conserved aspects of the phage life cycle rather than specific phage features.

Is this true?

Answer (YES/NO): NO